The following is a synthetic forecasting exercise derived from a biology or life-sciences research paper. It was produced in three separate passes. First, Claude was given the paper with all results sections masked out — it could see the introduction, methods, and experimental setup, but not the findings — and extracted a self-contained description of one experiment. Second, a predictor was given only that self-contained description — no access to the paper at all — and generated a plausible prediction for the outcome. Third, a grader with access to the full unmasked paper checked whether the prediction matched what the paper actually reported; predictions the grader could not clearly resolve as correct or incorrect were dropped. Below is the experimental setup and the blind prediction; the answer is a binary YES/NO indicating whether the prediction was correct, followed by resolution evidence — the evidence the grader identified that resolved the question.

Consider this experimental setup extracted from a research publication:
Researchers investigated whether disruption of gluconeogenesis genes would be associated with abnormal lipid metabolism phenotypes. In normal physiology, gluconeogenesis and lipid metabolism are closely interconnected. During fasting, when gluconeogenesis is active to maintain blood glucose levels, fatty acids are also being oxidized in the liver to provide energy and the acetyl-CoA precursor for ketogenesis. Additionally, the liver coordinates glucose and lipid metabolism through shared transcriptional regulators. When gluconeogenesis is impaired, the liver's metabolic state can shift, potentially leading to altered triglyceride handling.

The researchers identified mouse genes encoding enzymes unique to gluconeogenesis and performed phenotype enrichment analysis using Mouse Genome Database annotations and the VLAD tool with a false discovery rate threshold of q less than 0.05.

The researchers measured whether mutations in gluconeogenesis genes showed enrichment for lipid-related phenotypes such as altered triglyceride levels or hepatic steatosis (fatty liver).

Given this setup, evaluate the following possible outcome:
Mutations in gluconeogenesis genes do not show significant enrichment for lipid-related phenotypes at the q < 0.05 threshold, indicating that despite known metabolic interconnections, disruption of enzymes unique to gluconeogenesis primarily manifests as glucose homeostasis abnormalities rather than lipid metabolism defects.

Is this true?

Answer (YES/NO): NO